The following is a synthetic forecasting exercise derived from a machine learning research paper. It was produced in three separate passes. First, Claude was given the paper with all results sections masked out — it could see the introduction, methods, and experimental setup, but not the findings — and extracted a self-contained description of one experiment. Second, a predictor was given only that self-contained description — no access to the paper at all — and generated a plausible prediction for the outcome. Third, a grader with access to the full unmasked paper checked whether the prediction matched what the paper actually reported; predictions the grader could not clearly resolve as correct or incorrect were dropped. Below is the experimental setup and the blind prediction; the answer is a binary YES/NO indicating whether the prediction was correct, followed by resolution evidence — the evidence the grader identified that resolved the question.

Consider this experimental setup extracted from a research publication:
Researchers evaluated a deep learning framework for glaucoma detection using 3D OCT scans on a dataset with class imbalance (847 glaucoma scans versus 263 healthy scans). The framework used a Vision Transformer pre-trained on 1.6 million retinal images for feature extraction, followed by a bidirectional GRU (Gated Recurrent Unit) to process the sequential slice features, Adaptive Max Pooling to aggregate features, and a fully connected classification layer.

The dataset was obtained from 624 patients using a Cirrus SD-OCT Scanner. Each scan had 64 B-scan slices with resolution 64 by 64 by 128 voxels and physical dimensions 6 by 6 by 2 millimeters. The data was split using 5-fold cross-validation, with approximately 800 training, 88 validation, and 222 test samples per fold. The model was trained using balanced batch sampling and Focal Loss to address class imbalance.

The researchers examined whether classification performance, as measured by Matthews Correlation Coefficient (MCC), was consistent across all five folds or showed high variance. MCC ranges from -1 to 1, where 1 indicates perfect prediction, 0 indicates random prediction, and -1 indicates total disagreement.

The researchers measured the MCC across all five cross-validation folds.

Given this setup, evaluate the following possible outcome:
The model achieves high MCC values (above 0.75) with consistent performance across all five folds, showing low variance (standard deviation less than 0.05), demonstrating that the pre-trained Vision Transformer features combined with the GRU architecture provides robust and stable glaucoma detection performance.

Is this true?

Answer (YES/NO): NO